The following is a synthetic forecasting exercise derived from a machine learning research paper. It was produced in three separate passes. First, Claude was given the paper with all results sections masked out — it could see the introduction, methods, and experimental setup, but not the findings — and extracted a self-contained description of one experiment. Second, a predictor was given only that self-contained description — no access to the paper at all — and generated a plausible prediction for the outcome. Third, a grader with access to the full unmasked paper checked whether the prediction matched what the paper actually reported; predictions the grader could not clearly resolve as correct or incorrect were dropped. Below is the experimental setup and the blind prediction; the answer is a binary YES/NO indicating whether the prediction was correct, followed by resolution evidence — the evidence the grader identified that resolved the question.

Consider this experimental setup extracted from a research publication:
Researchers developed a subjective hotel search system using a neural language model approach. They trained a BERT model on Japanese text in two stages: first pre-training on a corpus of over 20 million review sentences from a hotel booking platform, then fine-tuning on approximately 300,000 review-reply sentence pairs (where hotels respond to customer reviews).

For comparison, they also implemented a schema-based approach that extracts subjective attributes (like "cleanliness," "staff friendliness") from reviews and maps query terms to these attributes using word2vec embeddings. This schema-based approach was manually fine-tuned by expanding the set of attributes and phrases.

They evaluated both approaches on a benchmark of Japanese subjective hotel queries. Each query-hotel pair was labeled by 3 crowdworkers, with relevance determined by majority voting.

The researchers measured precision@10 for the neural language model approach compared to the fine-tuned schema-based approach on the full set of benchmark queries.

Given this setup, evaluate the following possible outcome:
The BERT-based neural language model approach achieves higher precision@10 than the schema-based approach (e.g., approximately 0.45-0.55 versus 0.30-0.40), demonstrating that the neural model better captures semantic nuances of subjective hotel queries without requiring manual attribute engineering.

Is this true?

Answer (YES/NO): NO